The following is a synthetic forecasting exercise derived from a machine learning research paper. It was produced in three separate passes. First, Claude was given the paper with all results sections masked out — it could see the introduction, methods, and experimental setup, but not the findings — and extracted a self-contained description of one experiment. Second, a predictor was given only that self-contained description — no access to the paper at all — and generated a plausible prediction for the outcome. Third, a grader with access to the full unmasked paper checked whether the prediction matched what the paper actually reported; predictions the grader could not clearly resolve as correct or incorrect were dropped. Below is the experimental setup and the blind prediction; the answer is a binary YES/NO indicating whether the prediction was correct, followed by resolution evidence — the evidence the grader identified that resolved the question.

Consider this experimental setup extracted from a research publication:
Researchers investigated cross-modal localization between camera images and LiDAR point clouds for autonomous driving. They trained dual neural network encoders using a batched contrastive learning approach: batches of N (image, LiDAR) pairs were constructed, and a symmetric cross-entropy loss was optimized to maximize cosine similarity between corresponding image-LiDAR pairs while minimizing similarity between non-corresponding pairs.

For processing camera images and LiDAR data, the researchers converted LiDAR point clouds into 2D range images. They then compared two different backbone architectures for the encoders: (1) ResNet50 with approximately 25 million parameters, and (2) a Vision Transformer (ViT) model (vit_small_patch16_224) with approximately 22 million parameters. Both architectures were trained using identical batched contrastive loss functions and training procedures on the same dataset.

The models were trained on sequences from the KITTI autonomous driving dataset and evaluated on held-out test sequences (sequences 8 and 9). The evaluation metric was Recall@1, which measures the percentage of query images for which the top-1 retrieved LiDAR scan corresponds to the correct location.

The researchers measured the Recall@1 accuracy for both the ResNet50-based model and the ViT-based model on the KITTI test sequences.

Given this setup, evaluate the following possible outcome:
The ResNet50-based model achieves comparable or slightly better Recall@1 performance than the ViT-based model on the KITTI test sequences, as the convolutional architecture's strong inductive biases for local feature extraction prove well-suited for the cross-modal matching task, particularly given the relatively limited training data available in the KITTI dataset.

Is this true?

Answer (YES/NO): NO